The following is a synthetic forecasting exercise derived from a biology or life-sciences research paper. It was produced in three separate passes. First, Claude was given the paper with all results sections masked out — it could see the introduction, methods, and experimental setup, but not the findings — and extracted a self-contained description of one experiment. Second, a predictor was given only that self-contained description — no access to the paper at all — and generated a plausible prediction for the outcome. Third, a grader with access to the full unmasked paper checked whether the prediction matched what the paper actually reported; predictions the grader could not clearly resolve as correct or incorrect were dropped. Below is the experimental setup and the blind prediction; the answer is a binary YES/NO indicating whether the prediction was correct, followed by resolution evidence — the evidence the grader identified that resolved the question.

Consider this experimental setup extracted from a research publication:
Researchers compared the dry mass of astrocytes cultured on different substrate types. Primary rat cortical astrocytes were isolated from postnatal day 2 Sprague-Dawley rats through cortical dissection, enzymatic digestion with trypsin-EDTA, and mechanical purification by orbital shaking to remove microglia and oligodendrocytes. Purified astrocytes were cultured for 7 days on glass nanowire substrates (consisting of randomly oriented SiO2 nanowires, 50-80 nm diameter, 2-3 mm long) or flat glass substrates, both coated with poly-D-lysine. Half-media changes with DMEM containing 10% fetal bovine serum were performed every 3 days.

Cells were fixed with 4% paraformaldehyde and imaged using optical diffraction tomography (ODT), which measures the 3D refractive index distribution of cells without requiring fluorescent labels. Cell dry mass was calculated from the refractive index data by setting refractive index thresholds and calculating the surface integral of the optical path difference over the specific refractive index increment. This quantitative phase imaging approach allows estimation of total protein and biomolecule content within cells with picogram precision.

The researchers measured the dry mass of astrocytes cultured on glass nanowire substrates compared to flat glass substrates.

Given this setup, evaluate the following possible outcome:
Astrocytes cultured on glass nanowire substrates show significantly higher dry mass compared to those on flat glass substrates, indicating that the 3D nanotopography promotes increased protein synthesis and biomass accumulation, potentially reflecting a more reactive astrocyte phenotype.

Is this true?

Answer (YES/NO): NO